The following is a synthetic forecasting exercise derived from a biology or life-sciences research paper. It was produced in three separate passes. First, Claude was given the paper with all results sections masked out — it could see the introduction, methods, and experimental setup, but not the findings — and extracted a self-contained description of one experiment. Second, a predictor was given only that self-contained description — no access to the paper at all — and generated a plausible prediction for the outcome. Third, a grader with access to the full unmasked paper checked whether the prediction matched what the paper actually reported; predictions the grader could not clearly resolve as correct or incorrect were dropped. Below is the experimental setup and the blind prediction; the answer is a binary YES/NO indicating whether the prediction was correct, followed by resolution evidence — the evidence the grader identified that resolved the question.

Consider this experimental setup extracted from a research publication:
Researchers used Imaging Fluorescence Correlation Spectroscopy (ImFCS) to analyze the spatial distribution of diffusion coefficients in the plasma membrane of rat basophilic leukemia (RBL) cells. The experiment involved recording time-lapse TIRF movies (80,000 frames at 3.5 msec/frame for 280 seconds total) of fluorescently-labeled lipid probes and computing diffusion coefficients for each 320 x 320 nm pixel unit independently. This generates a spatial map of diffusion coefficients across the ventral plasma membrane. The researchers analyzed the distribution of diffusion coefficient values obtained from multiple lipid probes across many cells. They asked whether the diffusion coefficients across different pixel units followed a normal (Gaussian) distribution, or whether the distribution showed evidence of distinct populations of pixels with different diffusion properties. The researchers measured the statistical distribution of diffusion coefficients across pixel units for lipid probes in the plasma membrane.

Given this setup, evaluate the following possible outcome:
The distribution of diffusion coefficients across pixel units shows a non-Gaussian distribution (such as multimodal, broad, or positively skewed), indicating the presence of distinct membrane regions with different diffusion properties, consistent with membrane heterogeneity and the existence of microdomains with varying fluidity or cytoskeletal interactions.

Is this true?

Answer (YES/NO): YES